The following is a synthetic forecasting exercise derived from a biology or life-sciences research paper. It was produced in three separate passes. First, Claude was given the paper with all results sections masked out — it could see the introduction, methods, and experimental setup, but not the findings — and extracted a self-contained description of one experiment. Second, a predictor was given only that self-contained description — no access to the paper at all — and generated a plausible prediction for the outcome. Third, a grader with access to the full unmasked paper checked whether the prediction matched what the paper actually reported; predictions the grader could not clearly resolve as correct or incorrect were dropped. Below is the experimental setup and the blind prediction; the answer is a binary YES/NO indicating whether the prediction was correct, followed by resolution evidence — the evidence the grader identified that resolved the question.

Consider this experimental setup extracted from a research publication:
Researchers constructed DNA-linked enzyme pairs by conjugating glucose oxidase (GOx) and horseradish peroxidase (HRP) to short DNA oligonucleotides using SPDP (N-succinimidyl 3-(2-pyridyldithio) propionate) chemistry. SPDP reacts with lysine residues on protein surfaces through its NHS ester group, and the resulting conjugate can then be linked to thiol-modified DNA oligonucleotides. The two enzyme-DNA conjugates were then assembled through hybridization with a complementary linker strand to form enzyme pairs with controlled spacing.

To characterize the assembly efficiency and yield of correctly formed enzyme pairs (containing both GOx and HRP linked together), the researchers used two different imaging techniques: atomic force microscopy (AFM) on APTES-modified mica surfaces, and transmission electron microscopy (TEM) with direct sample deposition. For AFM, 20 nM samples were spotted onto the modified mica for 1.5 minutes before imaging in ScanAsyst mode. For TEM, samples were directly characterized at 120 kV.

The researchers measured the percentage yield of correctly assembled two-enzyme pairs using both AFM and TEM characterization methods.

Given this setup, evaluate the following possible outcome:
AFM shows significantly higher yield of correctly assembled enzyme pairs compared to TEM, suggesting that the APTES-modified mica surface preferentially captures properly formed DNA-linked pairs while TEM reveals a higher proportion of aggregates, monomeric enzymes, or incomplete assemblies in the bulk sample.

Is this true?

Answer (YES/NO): NO